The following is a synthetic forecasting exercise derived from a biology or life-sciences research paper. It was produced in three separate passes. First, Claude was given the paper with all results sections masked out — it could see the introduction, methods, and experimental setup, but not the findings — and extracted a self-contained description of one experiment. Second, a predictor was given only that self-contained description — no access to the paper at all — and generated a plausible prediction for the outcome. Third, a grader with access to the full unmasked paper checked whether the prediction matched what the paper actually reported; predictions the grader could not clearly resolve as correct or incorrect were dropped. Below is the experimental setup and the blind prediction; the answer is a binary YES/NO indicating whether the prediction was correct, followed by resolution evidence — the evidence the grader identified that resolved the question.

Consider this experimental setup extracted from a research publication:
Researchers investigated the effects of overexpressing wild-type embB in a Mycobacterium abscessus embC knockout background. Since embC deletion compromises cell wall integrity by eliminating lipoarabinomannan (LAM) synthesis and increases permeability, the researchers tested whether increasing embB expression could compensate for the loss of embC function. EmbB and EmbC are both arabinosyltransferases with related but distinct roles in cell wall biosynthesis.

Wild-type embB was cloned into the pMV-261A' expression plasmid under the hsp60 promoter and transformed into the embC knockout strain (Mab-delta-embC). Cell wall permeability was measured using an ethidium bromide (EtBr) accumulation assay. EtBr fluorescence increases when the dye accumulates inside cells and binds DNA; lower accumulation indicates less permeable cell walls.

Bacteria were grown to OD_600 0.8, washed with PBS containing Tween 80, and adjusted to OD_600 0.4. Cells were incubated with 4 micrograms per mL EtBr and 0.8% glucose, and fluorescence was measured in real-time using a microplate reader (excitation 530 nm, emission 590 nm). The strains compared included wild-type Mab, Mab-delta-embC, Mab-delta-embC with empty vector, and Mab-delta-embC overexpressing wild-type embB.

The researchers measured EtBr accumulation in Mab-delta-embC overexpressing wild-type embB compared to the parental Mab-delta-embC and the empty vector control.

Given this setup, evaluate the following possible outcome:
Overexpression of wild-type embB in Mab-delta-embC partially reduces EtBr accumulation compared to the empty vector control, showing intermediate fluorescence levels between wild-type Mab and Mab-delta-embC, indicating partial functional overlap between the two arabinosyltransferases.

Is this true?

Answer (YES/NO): NO